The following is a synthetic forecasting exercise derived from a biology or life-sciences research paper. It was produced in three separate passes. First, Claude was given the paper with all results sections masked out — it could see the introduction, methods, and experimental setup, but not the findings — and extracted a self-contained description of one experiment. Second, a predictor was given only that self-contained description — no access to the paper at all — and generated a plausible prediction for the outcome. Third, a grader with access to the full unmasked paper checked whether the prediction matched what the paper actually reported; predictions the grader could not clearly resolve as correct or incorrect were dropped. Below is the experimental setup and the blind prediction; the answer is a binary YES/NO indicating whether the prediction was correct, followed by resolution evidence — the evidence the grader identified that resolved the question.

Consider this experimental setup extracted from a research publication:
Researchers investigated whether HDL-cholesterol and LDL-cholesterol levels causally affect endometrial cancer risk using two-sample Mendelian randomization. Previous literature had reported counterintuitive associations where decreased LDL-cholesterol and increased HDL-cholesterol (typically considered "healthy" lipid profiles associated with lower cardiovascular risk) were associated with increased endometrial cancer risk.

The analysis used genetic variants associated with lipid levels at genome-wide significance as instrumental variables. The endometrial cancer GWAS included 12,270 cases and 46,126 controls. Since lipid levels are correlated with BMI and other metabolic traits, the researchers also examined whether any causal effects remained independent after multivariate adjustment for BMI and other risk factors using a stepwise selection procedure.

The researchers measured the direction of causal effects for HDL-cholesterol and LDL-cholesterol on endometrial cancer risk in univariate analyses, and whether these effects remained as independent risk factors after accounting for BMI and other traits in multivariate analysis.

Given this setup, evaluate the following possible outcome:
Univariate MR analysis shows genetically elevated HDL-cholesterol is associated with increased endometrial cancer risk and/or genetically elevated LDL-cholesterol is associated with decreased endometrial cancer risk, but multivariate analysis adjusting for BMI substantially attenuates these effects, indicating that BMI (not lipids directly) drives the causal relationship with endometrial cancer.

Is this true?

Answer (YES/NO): YES